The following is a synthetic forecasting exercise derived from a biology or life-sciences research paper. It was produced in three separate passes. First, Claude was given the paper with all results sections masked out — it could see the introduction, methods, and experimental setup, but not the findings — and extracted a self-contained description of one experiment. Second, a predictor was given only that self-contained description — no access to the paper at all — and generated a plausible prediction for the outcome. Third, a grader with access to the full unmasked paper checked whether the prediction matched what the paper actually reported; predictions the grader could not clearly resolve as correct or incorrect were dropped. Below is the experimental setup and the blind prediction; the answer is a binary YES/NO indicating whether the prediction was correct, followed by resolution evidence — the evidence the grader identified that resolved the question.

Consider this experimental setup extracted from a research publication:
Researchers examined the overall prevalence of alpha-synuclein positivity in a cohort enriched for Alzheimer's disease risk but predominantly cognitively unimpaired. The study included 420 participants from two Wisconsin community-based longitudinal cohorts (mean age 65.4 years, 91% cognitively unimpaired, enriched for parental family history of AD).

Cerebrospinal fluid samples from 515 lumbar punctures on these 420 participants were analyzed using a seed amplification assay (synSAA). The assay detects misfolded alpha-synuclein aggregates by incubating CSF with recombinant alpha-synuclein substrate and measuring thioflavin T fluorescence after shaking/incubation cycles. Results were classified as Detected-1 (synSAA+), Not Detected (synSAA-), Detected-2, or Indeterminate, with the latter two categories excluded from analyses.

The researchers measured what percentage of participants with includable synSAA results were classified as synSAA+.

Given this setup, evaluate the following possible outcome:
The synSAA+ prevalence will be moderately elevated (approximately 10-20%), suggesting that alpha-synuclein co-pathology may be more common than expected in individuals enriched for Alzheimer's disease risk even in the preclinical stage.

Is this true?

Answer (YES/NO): YES